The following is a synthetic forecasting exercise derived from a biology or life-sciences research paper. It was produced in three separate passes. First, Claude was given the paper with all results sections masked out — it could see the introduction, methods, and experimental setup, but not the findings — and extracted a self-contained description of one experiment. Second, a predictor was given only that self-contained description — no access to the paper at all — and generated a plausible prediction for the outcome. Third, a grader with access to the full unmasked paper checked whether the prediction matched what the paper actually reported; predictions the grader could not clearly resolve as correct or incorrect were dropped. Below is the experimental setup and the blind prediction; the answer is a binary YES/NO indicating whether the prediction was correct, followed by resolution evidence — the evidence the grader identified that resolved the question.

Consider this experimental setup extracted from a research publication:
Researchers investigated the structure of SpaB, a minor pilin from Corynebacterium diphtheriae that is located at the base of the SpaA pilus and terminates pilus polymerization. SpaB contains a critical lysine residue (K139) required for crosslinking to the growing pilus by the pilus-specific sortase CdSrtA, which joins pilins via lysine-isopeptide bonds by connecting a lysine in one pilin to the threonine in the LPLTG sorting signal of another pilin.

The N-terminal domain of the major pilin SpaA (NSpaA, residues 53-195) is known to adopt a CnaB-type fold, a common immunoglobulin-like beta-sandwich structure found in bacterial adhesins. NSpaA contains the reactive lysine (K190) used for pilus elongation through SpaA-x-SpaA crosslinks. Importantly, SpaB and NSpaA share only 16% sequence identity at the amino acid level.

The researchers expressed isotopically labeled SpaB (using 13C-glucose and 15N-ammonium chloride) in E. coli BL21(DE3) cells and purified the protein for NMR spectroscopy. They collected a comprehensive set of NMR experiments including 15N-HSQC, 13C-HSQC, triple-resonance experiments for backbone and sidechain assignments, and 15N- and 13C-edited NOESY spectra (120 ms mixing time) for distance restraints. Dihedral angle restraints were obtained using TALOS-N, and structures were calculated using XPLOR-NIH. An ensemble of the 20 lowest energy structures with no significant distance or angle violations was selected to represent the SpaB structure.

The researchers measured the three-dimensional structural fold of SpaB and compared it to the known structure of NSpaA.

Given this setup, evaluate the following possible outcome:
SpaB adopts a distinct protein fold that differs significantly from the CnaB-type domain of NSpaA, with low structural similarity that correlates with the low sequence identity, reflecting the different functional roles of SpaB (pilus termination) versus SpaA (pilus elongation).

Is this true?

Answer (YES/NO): NO